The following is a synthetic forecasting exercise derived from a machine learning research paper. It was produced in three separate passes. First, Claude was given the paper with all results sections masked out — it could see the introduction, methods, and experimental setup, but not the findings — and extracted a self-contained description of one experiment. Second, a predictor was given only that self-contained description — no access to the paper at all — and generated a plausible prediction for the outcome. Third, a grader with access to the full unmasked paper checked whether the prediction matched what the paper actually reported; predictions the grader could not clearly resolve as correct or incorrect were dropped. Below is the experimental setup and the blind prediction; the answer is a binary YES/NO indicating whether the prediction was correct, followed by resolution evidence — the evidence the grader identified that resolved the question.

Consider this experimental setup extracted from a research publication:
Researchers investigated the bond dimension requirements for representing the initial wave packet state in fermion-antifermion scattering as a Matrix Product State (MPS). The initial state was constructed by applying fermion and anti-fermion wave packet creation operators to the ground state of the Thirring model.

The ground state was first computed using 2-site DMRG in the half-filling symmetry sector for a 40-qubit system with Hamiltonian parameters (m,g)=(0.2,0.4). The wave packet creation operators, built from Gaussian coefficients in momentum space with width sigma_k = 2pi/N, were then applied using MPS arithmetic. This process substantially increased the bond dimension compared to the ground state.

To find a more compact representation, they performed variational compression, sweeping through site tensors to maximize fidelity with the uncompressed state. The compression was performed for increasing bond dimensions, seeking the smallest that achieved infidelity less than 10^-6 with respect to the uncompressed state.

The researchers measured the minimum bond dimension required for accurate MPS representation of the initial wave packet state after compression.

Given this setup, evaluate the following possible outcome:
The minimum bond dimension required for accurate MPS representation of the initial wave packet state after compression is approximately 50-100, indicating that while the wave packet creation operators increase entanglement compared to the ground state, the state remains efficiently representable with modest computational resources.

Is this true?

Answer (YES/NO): NO